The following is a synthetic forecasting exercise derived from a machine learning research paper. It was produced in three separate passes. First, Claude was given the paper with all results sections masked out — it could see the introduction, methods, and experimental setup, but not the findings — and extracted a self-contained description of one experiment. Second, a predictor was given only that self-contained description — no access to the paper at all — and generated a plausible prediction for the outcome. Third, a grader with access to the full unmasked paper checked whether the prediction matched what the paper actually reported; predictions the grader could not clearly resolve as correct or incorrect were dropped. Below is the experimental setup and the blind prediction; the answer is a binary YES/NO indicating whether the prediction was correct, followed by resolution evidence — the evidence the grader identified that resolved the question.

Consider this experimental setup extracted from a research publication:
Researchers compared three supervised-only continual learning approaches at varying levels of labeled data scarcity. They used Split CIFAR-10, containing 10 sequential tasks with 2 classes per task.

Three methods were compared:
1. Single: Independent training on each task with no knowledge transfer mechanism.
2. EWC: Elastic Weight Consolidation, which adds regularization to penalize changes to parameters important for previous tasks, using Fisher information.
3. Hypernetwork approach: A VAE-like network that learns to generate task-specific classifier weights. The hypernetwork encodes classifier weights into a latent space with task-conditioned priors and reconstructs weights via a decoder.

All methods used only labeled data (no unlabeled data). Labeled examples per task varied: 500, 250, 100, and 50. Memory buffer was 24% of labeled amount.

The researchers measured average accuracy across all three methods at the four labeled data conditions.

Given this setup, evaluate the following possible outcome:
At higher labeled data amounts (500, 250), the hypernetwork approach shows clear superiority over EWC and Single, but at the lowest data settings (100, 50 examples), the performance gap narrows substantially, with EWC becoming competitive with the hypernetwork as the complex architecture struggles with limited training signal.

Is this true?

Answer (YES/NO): NO